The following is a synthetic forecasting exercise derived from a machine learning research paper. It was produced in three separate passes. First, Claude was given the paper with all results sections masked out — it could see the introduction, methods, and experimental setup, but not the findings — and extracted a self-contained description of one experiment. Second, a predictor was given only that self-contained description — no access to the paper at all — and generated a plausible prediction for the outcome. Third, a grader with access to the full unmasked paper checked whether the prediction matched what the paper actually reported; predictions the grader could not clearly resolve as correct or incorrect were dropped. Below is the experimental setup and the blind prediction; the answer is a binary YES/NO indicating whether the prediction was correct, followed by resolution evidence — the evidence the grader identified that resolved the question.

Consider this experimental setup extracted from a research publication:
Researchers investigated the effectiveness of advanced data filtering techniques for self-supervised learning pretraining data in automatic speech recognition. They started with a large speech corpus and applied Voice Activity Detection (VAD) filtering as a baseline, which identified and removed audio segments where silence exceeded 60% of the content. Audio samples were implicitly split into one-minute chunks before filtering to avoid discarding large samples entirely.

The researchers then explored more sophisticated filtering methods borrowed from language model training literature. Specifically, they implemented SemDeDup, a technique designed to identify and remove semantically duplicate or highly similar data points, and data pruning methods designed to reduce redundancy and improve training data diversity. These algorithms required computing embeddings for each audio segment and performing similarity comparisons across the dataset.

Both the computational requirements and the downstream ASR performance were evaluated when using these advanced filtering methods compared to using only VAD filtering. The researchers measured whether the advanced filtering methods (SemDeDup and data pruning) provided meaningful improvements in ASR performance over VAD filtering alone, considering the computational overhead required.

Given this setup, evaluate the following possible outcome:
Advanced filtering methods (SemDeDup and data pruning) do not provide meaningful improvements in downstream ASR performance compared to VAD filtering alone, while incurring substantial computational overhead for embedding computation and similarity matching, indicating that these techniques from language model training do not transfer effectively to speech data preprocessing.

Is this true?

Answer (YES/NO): YES